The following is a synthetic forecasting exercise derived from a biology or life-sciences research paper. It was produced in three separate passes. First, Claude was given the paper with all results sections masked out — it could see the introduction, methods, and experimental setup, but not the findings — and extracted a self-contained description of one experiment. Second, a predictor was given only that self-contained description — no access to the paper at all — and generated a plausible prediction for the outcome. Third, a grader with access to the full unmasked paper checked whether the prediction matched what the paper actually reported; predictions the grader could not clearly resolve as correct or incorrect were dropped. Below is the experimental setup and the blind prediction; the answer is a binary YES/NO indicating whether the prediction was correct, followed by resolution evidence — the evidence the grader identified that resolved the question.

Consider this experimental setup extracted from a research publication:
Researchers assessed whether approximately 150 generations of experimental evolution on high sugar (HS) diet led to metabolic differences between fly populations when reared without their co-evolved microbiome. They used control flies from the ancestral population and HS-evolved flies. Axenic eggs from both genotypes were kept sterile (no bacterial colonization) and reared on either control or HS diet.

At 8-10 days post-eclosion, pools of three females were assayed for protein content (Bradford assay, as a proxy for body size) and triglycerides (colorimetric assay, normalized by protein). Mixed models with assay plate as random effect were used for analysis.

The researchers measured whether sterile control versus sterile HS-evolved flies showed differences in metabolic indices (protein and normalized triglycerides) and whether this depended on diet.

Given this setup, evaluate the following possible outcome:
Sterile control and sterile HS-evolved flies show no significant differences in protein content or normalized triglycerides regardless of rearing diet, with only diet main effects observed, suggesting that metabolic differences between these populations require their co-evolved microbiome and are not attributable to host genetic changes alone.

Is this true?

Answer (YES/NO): NO